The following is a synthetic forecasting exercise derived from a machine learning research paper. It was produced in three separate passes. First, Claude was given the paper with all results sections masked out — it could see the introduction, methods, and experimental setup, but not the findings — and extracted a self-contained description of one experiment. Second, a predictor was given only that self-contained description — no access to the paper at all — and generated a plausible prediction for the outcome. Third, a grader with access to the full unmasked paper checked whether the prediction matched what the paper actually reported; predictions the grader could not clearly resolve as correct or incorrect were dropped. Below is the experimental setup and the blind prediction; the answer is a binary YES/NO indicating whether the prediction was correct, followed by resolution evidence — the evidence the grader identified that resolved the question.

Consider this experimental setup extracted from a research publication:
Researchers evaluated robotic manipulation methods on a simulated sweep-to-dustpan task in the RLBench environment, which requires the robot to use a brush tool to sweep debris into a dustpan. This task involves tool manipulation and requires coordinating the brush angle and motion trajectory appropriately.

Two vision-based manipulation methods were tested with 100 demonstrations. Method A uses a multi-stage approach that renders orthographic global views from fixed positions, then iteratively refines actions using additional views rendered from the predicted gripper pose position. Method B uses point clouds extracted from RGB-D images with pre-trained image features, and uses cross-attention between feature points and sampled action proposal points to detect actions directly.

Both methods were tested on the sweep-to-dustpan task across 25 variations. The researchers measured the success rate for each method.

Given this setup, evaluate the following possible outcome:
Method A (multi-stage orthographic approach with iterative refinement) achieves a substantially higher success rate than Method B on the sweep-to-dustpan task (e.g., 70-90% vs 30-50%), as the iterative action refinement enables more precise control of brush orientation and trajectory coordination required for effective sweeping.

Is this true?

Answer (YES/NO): NO